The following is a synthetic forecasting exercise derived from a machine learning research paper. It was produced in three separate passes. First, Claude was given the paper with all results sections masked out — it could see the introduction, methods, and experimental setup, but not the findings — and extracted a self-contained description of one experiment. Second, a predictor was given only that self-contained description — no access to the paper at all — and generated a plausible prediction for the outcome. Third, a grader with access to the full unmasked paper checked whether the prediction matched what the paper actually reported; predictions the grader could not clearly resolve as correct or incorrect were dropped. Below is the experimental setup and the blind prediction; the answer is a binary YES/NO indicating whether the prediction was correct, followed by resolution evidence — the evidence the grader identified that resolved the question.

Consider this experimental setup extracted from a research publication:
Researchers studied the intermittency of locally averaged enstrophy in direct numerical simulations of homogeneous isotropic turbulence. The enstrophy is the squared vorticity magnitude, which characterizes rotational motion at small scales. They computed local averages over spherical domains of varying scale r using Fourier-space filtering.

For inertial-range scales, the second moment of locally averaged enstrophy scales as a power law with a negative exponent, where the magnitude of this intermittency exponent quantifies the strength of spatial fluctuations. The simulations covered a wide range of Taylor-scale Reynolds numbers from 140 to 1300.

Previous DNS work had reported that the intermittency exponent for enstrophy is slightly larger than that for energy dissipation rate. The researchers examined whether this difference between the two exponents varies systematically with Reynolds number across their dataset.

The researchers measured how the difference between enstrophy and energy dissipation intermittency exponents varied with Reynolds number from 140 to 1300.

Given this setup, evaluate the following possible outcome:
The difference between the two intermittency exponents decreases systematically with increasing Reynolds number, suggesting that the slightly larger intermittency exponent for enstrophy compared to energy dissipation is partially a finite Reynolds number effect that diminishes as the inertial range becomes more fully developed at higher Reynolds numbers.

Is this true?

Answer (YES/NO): YES